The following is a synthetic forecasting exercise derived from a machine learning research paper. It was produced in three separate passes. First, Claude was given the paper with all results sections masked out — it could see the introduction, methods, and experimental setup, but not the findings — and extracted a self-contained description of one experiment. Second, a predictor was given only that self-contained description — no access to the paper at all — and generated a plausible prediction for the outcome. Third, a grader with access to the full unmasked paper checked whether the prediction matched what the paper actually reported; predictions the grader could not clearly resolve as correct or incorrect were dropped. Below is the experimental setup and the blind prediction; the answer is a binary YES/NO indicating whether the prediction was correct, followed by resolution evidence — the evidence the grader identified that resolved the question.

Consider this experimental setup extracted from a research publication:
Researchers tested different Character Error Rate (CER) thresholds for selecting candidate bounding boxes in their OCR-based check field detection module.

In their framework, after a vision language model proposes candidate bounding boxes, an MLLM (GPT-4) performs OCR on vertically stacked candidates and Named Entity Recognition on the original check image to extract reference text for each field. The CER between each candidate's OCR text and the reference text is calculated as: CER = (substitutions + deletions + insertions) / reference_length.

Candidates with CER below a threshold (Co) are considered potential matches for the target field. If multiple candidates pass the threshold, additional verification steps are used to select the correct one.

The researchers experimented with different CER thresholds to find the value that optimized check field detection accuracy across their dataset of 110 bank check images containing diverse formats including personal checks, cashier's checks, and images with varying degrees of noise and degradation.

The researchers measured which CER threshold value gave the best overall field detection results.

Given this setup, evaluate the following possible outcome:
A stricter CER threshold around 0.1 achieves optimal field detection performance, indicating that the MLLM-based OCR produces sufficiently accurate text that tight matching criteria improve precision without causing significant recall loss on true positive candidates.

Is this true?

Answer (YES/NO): NO